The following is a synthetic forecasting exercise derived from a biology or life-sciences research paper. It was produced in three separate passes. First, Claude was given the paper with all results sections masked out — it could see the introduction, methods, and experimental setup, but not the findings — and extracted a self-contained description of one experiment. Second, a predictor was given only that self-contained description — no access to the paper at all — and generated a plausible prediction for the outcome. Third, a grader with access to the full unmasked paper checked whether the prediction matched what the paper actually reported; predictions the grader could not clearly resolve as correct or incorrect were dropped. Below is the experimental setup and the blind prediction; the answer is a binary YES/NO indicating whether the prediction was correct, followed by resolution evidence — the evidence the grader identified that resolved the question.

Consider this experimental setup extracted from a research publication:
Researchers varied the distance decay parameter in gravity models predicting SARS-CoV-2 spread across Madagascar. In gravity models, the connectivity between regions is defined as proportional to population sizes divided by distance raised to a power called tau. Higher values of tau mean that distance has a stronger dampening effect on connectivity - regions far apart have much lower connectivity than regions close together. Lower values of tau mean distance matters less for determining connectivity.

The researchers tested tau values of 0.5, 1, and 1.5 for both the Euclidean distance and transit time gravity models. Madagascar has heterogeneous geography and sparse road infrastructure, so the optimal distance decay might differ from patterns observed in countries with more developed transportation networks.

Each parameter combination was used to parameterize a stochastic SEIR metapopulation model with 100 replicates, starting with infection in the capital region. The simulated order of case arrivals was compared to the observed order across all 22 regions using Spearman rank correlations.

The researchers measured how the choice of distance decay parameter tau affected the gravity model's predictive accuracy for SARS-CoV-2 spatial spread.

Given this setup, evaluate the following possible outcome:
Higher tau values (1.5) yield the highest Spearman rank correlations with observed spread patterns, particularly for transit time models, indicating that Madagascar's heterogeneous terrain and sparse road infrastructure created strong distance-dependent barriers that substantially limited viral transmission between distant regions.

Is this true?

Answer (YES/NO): NO